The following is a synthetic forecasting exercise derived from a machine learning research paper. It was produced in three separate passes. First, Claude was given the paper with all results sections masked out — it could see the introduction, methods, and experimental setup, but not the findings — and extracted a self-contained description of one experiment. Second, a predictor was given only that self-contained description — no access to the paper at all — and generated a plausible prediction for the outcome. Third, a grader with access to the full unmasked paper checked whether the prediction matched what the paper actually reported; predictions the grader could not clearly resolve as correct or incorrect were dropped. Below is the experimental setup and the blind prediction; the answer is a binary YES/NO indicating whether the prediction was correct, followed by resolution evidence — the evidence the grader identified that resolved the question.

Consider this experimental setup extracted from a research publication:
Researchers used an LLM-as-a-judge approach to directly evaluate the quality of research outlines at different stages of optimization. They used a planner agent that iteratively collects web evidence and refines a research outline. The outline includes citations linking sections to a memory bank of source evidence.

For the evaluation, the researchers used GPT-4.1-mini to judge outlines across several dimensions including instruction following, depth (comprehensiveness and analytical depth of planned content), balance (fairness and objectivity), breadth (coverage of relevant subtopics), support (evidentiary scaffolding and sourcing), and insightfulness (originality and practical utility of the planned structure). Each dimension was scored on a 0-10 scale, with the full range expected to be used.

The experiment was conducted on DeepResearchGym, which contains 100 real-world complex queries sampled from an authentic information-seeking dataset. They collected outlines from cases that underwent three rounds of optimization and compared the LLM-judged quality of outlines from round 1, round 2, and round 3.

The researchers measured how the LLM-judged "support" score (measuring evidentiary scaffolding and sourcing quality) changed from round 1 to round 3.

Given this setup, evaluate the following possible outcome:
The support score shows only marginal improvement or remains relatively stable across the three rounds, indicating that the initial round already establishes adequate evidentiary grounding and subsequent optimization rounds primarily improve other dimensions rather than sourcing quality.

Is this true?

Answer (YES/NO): NO